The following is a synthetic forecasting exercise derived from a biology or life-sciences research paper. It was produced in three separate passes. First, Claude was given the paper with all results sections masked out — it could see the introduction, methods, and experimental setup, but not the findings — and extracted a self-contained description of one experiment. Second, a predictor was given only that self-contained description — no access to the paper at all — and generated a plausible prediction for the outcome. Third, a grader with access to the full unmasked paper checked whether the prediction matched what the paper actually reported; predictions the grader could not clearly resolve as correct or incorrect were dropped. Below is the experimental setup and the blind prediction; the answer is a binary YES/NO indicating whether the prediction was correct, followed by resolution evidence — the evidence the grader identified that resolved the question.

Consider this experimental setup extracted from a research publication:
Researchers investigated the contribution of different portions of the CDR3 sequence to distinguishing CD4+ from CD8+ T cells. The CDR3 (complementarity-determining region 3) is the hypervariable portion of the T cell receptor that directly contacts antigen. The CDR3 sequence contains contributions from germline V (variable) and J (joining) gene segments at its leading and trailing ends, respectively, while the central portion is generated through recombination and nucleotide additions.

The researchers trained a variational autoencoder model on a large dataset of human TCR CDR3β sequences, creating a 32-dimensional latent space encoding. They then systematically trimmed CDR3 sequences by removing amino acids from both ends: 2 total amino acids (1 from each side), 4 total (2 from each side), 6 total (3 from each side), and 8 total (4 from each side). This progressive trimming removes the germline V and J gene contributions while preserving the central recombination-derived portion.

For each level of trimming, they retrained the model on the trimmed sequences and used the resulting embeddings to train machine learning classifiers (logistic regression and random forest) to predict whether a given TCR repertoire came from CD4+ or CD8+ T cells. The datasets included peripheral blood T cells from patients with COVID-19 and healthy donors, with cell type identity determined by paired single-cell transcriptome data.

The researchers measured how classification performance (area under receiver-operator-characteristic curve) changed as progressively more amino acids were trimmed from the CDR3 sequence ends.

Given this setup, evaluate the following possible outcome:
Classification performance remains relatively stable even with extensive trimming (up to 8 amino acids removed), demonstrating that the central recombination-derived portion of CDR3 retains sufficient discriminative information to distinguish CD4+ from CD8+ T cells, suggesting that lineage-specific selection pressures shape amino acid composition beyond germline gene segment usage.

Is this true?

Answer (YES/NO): YES